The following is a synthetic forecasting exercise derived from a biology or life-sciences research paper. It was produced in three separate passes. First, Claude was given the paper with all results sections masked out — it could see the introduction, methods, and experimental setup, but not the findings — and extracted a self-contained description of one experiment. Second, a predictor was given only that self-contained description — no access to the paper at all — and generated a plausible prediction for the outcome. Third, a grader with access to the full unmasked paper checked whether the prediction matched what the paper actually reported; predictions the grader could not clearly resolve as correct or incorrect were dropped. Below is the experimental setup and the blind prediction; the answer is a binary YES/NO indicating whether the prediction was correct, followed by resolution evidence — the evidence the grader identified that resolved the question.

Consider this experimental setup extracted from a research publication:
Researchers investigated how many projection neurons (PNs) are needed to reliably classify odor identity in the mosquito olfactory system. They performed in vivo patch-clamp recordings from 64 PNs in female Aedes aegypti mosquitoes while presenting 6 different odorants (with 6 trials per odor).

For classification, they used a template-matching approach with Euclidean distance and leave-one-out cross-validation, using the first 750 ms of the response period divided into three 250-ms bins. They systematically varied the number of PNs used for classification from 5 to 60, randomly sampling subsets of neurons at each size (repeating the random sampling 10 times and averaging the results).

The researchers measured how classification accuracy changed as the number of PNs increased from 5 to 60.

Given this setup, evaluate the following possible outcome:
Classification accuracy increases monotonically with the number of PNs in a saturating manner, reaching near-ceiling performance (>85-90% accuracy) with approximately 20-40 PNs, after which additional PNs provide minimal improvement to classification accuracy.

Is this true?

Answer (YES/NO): NO